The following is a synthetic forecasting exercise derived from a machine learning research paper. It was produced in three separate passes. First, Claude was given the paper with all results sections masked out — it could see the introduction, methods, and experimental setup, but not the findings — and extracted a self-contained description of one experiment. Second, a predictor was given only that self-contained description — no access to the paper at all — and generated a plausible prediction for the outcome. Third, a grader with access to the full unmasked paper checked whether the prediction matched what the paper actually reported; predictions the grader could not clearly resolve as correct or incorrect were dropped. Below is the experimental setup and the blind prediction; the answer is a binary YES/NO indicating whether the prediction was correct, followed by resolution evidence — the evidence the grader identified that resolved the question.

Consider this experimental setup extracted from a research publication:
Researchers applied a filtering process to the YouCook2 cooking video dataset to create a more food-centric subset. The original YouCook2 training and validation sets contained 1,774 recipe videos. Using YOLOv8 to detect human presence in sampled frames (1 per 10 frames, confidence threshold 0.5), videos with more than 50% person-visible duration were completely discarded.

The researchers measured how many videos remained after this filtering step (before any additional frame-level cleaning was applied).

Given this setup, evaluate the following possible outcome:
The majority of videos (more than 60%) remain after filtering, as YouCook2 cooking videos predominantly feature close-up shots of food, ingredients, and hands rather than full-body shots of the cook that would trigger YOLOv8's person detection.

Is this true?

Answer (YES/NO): NO